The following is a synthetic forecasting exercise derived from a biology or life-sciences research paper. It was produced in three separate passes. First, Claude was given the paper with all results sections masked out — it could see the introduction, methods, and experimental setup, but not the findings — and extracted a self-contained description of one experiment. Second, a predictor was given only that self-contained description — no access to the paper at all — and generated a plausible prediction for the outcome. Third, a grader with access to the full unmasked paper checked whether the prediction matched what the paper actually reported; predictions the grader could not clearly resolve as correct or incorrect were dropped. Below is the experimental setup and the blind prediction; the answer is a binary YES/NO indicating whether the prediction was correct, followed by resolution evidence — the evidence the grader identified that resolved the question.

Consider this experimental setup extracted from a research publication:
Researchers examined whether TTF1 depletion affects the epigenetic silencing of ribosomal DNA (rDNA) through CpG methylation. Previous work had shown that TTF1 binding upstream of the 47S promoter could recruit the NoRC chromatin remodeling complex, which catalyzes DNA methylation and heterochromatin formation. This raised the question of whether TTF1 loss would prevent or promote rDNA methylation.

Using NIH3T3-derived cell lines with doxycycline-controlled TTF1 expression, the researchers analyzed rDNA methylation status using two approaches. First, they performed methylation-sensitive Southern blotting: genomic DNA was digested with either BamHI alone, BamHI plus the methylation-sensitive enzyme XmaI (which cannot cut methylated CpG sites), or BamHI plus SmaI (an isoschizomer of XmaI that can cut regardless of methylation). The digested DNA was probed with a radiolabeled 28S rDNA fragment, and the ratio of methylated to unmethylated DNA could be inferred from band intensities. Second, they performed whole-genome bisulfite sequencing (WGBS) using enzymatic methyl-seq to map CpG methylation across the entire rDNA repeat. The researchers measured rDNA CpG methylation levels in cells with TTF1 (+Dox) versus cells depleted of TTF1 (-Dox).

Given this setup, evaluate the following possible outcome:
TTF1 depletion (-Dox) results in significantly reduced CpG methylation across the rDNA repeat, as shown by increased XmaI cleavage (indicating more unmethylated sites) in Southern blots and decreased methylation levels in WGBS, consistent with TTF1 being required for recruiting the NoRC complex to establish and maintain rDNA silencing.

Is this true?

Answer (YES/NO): NO